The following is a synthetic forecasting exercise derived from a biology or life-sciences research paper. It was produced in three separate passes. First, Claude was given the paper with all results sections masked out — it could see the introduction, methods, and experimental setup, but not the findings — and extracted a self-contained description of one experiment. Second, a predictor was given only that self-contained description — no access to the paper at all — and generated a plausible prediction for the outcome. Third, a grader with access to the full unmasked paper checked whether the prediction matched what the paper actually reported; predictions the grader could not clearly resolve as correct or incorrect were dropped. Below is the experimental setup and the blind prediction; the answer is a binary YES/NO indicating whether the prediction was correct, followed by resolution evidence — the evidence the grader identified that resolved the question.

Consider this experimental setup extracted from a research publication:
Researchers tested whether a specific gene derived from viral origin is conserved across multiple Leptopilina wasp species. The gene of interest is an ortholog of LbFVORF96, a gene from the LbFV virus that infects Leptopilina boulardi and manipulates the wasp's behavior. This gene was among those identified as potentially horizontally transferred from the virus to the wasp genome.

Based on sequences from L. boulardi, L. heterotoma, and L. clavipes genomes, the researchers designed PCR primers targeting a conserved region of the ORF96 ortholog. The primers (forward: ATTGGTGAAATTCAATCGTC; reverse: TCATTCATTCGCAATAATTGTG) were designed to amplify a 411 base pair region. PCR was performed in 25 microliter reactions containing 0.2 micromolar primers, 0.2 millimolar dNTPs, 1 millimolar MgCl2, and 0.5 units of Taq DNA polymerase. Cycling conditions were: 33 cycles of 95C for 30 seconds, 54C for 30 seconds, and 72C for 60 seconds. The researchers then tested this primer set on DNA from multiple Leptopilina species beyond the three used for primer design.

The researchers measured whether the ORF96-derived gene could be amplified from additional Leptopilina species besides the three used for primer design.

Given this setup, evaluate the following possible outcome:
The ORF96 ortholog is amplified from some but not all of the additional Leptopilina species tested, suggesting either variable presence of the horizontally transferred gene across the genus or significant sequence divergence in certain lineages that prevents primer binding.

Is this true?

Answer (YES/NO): NO